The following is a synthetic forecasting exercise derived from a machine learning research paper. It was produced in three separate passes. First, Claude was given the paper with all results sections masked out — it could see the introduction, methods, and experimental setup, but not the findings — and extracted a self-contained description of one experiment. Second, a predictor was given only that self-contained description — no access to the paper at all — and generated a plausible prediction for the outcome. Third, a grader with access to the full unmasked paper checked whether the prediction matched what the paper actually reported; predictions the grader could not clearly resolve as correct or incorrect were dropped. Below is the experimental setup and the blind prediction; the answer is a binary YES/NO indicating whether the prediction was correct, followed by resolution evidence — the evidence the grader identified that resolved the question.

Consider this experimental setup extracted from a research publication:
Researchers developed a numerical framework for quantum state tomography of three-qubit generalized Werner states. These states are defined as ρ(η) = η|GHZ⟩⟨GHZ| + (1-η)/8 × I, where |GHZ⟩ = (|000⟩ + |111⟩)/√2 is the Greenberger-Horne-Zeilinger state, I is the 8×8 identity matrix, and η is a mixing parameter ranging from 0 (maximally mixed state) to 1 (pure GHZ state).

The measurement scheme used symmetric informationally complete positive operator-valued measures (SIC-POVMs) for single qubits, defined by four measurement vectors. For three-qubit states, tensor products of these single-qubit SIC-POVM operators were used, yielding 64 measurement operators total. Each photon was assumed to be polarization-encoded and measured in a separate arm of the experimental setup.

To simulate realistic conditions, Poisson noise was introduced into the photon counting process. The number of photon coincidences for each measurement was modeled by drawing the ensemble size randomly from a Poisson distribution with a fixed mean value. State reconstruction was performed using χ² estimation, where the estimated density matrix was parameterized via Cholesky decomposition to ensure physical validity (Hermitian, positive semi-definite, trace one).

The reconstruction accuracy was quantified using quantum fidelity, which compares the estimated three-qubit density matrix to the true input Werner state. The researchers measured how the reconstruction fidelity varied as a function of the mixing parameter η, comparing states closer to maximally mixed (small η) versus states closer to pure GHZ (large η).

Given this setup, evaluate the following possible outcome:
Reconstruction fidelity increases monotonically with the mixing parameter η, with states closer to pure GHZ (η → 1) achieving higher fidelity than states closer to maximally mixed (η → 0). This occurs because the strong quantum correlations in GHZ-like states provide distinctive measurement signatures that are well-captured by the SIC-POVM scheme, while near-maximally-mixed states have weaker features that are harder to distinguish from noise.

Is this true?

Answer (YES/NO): NO